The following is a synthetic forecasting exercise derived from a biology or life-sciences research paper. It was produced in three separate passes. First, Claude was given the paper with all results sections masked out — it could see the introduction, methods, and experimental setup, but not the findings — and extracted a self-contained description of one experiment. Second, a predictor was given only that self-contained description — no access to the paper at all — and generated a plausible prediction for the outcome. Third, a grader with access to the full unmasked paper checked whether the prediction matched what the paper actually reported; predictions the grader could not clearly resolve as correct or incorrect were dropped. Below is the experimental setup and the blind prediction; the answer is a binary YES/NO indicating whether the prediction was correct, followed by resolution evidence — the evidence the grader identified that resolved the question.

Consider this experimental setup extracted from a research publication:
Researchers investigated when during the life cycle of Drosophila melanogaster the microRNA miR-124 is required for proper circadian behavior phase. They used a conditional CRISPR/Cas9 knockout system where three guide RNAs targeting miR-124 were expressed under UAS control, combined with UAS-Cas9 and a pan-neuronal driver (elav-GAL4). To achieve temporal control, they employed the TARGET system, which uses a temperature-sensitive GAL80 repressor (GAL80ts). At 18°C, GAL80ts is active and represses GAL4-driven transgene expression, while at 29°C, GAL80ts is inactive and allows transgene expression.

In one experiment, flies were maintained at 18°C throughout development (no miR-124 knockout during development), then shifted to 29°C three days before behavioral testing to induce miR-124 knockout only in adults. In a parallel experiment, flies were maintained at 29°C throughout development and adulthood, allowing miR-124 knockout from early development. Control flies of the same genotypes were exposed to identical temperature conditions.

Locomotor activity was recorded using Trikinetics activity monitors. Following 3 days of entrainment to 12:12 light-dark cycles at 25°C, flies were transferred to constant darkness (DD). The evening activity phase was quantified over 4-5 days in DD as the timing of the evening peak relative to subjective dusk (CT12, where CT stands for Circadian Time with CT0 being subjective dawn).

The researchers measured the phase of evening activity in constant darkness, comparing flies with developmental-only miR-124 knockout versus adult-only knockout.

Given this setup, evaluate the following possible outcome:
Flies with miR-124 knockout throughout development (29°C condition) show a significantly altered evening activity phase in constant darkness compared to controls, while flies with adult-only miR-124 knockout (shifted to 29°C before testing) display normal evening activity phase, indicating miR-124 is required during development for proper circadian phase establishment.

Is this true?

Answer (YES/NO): YES